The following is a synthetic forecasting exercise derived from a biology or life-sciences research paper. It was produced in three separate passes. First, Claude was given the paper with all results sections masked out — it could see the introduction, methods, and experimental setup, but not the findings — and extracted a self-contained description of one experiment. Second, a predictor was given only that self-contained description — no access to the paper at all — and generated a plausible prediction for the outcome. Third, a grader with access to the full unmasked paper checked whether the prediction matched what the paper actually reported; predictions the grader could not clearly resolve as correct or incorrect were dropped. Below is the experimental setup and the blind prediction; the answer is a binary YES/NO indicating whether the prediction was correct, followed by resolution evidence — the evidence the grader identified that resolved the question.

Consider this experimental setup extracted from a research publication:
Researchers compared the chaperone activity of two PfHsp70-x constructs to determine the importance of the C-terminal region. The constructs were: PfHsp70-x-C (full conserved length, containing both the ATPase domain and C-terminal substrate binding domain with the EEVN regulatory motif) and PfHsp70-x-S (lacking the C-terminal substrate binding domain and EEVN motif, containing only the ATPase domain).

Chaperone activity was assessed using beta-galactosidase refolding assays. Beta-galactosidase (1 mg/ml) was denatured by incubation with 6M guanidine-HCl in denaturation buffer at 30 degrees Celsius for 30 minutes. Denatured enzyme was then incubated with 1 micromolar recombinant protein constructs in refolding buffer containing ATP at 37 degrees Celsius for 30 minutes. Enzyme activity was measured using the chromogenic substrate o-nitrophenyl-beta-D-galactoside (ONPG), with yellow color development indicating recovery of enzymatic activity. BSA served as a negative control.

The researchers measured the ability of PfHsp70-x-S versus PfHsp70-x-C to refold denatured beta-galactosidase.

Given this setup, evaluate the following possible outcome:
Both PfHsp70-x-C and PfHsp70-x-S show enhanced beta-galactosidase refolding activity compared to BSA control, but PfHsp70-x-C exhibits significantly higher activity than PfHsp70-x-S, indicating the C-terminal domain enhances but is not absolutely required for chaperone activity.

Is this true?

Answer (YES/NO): YES